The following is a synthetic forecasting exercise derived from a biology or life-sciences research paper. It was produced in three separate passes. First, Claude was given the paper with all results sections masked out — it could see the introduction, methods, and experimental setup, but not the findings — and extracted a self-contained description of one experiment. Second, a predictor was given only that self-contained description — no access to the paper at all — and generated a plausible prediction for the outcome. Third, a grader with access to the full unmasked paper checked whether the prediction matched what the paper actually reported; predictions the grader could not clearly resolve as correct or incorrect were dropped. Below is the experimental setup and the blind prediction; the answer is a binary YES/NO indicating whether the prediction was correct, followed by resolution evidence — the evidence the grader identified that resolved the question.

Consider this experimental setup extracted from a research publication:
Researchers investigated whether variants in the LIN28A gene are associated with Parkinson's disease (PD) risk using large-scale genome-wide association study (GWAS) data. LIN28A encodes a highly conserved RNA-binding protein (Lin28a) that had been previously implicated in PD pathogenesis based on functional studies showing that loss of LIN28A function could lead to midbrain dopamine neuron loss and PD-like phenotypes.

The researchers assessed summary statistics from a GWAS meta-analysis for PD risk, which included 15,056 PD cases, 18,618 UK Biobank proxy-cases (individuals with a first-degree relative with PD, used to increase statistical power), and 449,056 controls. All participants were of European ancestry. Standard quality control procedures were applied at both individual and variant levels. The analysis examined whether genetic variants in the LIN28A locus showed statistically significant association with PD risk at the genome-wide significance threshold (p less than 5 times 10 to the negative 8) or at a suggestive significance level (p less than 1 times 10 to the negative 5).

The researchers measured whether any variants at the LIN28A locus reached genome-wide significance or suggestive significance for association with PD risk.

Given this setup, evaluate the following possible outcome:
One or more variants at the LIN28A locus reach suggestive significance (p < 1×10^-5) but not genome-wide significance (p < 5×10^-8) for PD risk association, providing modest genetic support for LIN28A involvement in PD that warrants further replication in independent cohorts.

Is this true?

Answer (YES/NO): NO